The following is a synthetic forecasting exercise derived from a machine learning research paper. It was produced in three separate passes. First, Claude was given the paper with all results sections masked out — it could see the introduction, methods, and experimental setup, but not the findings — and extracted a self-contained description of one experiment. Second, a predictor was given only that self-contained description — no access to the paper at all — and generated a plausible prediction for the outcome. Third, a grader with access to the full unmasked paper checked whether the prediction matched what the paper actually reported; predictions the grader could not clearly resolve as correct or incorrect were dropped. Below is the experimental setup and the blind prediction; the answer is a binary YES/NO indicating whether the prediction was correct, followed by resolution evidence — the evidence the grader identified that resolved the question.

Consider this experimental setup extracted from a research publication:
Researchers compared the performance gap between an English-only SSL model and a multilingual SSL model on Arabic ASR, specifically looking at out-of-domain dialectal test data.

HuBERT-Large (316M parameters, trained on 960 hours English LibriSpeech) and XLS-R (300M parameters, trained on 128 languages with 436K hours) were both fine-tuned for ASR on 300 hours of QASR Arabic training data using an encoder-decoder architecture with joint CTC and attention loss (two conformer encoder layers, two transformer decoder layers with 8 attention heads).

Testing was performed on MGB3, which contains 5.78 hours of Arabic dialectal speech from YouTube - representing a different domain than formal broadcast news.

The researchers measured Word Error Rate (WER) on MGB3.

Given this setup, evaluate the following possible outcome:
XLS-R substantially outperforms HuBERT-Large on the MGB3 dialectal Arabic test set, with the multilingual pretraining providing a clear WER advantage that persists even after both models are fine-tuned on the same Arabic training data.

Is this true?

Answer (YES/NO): NO